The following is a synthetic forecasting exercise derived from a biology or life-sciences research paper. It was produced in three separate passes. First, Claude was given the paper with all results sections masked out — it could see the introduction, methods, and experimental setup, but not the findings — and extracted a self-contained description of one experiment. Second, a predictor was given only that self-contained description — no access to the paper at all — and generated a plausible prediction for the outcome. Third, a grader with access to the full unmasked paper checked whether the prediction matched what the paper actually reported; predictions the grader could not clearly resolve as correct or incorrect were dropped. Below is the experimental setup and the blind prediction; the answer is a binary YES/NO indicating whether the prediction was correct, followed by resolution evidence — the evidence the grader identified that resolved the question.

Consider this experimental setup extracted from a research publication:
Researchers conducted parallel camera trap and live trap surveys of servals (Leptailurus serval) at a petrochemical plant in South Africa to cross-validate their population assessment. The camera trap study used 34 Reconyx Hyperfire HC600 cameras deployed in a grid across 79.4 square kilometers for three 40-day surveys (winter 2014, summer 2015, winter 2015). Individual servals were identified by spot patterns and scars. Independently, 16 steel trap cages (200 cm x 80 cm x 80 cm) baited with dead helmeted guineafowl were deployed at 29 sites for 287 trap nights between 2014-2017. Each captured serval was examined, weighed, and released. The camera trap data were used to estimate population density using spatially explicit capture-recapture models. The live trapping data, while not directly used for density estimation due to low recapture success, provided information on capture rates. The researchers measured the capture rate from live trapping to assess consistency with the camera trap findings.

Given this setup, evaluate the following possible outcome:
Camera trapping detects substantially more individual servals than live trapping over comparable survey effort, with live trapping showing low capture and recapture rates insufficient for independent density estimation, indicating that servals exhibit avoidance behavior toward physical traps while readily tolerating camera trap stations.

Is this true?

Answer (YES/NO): NO